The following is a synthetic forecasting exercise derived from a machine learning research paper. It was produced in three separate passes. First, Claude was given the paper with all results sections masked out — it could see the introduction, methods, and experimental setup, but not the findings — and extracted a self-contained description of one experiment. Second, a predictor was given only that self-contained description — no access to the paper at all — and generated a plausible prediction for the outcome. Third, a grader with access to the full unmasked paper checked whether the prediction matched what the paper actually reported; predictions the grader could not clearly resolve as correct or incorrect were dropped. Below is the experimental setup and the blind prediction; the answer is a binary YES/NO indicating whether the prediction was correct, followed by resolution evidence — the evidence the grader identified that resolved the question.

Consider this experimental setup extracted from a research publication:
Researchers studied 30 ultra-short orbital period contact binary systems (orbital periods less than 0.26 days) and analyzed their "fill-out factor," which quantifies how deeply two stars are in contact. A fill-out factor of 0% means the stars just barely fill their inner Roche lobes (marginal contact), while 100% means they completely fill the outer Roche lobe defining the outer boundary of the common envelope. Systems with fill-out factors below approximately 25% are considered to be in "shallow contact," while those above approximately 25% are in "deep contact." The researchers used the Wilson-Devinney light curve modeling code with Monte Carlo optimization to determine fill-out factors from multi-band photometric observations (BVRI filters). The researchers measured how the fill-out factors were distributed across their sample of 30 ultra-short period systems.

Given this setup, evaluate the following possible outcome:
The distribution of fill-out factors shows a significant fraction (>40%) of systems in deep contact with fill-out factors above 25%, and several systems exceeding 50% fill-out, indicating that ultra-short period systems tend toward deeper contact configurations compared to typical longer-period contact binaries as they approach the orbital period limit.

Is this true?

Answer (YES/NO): NO